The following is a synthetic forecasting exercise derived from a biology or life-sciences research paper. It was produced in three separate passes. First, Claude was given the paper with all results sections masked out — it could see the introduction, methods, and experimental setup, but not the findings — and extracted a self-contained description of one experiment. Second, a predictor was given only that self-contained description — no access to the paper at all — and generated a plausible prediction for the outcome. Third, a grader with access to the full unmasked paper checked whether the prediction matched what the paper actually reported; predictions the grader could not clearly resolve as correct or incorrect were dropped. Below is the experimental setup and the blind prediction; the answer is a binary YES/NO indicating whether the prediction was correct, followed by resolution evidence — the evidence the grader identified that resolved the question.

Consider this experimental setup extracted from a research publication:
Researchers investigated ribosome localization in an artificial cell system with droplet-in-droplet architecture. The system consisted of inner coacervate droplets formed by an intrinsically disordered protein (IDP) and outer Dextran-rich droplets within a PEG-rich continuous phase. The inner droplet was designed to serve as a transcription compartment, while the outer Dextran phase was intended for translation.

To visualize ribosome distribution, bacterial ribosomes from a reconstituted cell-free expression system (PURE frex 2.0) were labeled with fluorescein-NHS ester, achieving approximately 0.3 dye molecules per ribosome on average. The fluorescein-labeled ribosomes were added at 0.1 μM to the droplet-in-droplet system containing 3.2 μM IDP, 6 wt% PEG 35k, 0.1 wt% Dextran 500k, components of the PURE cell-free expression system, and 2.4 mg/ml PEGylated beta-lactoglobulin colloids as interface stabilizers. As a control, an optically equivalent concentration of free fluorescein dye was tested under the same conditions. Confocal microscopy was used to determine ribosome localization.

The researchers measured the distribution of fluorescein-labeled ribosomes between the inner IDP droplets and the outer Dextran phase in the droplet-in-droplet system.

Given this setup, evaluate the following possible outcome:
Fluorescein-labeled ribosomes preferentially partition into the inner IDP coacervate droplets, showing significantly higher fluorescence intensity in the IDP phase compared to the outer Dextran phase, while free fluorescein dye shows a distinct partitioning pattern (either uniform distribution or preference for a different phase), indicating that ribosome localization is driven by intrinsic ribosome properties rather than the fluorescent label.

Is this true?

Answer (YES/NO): NO